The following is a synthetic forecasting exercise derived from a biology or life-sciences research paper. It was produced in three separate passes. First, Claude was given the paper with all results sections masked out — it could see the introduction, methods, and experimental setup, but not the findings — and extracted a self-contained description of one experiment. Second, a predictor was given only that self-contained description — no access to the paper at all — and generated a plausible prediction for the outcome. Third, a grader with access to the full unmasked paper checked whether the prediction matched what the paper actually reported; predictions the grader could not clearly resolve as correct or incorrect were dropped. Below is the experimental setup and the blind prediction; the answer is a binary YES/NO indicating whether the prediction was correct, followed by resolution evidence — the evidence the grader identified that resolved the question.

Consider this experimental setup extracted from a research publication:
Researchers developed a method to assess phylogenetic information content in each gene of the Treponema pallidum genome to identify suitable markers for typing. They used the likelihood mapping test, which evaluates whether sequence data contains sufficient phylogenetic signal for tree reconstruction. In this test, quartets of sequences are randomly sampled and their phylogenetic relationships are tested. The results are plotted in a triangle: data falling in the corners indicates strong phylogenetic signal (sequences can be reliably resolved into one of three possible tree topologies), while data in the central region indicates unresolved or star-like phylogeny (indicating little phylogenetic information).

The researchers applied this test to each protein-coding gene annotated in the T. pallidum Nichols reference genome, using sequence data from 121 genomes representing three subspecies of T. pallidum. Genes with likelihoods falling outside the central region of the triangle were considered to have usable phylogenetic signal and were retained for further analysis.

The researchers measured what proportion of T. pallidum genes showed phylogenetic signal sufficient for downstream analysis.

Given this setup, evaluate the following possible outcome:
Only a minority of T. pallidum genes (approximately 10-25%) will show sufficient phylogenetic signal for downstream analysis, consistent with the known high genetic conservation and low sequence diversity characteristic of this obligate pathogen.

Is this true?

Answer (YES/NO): NO